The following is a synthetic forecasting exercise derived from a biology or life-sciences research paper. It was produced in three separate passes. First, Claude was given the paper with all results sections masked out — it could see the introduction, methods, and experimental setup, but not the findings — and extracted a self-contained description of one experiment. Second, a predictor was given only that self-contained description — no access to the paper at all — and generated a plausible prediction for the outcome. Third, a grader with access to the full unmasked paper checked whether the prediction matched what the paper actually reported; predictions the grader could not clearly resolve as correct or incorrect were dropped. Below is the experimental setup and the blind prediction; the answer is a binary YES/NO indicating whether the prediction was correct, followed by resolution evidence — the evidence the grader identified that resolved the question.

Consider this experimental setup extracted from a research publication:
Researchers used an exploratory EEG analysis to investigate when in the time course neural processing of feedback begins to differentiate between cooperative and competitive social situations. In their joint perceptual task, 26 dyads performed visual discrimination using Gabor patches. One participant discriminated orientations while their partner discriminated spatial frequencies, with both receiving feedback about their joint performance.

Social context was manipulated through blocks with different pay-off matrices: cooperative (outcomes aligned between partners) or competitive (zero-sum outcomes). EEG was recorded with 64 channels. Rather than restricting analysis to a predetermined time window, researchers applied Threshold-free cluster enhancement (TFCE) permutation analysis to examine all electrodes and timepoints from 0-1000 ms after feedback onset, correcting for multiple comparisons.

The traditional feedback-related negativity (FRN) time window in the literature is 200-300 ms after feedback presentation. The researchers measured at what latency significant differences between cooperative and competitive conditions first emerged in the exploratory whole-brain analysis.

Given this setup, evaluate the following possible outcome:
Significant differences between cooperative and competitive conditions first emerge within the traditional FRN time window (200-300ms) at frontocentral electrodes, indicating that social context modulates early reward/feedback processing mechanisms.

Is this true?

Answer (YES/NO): NO